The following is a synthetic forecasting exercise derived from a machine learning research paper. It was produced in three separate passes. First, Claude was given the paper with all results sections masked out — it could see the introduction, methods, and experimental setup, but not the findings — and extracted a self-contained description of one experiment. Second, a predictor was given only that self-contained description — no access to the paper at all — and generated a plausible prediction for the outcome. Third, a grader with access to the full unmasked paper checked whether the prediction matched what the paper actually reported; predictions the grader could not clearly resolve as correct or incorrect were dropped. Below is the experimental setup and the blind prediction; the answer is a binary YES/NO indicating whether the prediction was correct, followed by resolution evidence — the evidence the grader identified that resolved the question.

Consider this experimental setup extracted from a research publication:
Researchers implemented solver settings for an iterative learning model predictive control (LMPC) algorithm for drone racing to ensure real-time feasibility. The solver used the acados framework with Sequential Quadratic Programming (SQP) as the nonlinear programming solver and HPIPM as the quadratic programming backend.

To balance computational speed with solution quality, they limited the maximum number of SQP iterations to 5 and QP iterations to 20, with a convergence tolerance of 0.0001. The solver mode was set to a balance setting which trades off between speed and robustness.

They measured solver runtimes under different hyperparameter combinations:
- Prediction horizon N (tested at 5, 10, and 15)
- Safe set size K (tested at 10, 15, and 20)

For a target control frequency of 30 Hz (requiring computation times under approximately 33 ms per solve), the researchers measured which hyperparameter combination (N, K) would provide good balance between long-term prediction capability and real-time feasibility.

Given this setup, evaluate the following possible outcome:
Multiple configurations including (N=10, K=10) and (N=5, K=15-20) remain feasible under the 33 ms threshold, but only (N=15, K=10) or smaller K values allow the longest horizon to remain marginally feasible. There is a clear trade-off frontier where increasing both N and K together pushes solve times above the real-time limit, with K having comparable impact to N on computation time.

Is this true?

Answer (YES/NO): NO